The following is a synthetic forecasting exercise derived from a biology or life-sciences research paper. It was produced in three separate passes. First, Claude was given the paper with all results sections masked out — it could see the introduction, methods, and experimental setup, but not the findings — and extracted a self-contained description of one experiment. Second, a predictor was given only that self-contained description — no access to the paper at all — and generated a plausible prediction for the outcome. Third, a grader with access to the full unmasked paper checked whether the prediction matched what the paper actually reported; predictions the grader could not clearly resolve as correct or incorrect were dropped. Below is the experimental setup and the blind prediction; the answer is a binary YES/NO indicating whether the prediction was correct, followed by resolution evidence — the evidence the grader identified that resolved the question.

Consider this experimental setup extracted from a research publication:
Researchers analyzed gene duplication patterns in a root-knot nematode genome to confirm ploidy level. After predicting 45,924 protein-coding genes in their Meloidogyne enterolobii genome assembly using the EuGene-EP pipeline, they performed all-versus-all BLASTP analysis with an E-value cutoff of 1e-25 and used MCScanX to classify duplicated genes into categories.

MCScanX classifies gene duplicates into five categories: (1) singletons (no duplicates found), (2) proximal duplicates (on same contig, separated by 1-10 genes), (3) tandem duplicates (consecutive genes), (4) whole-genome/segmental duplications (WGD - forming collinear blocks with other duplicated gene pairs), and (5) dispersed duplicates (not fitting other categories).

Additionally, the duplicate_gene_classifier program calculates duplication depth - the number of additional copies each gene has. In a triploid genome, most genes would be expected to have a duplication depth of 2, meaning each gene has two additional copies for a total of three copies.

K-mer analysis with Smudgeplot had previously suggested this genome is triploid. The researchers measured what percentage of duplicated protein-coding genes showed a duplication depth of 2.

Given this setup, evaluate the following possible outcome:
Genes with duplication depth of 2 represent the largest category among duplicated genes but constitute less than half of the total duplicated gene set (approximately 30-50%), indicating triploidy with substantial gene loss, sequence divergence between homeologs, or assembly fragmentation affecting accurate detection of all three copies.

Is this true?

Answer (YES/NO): NO